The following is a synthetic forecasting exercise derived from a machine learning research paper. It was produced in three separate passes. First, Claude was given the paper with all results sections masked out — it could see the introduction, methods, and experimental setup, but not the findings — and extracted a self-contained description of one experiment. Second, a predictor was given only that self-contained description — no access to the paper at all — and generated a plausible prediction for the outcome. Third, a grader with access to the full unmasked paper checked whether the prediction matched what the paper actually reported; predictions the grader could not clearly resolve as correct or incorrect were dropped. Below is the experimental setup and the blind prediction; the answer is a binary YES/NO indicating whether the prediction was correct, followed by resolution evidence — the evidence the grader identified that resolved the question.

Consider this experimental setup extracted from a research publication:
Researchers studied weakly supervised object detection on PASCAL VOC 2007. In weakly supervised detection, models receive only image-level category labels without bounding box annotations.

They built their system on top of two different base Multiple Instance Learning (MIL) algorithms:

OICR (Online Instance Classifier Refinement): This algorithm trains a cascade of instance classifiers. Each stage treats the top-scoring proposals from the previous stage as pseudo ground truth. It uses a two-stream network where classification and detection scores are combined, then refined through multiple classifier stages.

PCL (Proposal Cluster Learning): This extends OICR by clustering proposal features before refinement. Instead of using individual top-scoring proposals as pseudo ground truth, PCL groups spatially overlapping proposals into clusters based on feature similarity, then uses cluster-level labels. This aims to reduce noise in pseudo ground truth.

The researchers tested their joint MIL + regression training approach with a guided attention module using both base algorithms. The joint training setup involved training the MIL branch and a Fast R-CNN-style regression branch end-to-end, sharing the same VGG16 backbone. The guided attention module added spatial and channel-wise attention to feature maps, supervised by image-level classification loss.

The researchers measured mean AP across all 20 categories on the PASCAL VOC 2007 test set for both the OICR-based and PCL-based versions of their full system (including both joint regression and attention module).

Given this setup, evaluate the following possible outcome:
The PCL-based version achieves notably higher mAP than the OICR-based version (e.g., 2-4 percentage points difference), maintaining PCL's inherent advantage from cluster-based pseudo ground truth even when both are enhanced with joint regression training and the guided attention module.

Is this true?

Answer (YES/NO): YES